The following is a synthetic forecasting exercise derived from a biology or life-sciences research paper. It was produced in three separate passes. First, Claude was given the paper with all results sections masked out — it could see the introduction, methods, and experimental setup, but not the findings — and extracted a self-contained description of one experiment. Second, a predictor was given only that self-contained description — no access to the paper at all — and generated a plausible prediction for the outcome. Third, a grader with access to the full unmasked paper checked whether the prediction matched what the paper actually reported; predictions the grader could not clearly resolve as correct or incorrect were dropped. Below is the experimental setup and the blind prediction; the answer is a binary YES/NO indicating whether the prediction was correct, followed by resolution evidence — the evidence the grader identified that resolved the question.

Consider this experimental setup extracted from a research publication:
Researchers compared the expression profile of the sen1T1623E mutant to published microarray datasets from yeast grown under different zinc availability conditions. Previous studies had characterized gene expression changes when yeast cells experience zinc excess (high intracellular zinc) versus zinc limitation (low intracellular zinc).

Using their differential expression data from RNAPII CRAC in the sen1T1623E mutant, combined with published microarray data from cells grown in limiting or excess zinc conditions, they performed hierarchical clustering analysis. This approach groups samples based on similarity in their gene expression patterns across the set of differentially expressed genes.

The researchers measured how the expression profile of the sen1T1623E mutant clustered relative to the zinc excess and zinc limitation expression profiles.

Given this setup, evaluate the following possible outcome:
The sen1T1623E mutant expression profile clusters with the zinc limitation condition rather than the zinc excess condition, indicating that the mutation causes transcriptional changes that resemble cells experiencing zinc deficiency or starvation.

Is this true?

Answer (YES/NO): NO